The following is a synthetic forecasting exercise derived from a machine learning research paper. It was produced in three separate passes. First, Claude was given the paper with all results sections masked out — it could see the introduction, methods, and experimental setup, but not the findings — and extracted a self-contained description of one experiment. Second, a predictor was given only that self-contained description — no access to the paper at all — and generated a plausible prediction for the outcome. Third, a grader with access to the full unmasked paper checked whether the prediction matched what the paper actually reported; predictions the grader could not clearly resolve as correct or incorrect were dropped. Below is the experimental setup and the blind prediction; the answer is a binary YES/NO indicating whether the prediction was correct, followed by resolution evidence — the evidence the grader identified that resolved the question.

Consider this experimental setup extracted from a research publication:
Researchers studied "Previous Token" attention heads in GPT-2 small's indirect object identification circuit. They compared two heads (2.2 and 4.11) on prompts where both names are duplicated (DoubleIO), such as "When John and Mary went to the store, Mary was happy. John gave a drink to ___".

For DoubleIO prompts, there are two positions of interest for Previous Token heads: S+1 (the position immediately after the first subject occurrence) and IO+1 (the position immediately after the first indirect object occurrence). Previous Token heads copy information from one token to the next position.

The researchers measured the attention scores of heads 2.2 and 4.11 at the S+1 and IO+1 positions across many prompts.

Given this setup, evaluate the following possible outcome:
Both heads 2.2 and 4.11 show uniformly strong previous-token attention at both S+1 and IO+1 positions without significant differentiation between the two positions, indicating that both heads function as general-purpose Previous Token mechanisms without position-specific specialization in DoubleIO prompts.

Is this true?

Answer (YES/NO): NO